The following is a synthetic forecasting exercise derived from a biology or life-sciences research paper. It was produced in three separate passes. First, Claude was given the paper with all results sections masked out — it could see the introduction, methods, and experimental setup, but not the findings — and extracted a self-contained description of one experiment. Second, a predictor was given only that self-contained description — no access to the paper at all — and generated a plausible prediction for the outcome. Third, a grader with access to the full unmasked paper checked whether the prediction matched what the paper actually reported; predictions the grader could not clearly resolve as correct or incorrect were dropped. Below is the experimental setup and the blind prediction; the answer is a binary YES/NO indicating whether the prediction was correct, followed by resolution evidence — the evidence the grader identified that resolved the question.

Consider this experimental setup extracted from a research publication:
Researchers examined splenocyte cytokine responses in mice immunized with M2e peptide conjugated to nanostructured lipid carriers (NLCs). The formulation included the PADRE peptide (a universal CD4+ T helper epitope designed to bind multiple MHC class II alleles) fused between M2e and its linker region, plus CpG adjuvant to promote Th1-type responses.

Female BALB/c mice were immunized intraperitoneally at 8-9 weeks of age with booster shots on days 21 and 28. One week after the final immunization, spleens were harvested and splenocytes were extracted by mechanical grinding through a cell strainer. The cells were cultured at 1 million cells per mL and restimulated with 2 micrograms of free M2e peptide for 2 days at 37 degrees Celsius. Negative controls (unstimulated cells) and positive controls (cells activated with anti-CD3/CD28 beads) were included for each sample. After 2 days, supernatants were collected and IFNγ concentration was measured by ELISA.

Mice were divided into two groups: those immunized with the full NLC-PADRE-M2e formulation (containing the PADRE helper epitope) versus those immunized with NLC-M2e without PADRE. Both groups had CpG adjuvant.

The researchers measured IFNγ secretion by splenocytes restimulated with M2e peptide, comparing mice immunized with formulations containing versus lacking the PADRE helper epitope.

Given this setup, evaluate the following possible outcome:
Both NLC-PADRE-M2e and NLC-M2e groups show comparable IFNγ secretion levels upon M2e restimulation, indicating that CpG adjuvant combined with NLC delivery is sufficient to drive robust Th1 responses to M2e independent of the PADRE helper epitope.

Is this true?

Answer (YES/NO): YES